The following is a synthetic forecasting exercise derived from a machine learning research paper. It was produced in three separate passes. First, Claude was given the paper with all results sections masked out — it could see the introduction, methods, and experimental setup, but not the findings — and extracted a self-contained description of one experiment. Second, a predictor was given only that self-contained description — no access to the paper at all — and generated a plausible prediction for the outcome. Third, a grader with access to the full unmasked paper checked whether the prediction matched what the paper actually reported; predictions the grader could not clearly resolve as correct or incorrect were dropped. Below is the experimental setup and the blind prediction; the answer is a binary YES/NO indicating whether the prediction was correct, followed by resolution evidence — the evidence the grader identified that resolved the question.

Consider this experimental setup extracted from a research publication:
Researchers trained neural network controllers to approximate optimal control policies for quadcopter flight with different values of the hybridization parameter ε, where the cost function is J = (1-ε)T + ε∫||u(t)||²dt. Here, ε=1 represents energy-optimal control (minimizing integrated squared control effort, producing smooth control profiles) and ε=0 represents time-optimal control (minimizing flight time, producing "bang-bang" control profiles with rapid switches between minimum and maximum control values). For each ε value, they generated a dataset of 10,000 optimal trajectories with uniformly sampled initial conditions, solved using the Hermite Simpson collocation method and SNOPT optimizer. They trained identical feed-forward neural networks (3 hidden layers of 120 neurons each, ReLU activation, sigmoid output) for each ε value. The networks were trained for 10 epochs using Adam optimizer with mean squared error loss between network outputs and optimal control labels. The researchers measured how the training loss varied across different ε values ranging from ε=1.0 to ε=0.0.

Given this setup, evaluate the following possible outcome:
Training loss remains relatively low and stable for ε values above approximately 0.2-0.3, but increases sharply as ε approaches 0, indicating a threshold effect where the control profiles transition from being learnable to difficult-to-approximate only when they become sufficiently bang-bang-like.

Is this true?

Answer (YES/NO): NO